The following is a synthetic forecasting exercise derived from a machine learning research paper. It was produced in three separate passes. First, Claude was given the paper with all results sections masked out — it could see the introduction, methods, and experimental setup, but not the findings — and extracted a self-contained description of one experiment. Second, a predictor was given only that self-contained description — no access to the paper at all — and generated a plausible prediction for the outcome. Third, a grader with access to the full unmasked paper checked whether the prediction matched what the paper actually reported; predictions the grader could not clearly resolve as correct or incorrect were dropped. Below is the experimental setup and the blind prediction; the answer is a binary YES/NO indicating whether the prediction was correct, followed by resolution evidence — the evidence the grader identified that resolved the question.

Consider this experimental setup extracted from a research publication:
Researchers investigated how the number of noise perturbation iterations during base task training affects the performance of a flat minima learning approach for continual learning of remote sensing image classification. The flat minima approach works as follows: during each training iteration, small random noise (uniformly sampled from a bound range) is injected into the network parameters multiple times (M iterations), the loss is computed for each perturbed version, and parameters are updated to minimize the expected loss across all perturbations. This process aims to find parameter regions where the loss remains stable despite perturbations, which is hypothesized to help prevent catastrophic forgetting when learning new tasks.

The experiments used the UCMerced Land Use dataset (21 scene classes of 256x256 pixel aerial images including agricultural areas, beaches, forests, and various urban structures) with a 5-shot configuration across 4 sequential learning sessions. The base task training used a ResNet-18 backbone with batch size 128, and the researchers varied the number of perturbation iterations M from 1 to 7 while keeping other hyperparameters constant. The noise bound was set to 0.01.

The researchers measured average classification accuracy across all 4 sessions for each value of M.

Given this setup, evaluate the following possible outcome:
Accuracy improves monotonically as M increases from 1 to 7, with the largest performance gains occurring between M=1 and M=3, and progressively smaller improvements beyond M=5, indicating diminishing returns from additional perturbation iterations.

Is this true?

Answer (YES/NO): NO